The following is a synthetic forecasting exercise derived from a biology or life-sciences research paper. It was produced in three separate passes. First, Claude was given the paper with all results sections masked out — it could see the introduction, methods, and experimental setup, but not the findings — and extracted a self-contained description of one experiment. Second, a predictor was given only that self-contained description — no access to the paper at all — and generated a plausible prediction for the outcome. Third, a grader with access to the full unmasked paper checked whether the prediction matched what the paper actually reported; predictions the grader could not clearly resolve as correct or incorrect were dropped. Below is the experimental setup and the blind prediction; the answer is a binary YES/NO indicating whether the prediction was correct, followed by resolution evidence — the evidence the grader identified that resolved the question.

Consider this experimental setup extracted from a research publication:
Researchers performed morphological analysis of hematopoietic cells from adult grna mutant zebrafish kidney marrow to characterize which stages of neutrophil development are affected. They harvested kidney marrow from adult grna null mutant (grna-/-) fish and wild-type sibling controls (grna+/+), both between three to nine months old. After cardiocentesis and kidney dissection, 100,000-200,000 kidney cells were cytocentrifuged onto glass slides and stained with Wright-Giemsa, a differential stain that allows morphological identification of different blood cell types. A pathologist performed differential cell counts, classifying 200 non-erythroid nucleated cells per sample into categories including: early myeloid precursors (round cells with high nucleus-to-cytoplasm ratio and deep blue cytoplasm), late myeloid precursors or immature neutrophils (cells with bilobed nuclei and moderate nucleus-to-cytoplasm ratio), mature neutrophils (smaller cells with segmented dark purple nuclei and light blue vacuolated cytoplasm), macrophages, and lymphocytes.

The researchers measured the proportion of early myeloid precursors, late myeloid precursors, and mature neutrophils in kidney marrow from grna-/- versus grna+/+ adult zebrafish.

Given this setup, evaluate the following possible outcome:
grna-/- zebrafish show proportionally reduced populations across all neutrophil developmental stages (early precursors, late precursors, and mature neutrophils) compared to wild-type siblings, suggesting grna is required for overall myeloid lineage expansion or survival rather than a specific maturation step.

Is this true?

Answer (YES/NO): NO